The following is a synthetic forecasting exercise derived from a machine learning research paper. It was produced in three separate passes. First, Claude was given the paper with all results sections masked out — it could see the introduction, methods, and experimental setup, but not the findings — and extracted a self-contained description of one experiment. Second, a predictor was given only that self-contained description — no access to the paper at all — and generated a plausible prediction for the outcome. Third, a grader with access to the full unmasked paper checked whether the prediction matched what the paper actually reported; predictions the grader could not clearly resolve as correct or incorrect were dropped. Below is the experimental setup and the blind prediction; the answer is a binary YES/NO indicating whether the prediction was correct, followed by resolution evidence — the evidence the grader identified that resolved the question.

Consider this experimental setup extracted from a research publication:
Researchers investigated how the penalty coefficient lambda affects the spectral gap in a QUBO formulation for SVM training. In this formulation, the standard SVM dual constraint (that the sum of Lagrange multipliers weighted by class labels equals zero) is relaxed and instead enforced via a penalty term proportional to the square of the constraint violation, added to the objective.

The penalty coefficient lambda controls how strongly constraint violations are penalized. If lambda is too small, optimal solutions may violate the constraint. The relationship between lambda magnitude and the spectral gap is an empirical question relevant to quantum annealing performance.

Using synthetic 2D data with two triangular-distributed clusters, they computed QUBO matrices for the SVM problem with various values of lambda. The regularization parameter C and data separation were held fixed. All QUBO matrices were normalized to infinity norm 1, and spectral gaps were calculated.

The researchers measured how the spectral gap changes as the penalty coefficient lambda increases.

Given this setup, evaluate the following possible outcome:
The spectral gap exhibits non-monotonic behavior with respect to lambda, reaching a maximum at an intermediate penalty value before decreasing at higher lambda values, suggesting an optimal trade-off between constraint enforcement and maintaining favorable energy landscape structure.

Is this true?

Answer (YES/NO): YES